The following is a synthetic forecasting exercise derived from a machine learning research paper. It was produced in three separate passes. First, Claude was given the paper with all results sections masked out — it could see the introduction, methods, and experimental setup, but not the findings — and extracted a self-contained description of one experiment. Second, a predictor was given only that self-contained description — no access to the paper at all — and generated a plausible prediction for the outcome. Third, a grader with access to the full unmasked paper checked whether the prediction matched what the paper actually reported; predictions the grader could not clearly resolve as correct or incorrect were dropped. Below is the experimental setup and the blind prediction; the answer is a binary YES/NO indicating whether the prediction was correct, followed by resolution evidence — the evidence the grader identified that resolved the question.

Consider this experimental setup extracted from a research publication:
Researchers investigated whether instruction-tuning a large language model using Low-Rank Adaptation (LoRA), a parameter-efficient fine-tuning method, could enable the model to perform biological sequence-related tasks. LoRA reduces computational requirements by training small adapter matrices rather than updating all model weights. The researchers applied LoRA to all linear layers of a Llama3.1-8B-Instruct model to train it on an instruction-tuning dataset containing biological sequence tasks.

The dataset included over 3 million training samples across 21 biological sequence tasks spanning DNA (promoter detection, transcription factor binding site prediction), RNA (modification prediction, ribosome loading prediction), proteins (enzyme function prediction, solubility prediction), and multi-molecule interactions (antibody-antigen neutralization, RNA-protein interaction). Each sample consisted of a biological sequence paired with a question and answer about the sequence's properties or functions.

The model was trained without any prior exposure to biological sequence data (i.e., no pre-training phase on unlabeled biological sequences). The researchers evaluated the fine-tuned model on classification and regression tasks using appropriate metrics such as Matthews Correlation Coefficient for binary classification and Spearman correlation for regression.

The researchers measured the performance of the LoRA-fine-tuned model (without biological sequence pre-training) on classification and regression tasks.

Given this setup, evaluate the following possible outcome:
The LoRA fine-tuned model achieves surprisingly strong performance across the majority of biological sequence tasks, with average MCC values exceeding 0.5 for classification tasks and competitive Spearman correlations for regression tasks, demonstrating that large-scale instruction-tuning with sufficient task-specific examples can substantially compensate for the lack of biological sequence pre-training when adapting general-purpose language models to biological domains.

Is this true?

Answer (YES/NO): NO